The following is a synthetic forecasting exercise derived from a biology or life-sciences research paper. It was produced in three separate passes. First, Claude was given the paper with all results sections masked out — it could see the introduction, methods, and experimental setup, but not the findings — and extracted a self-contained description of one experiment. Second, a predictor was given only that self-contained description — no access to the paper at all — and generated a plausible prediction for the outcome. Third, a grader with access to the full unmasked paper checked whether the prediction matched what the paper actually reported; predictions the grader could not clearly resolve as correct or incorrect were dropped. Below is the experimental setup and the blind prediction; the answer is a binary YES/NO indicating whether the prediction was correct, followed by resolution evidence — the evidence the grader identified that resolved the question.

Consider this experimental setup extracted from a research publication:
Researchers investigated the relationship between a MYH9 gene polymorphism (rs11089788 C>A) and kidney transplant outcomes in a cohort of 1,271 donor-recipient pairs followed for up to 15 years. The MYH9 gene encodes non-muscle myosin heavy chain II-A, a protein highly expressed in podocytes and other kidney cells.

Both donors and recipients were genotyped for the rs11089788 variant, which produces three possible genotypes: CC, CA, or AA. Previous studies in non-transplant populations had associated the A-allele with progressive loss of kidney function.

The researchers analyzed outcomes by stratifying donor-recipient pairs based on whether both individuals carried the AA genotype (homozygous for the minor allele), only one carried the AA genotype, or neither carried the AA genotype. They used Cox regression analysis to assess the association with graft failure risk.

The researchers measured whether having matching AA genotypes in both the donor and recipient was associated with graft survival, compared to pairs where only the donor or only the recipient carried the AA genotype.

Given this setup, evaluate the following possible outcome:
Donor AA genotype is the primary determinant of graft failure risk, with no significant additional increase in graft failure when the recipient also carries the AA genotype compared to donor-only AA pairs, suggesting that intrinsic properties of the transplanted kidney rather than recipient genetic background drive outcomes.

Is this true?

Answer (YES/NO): NO